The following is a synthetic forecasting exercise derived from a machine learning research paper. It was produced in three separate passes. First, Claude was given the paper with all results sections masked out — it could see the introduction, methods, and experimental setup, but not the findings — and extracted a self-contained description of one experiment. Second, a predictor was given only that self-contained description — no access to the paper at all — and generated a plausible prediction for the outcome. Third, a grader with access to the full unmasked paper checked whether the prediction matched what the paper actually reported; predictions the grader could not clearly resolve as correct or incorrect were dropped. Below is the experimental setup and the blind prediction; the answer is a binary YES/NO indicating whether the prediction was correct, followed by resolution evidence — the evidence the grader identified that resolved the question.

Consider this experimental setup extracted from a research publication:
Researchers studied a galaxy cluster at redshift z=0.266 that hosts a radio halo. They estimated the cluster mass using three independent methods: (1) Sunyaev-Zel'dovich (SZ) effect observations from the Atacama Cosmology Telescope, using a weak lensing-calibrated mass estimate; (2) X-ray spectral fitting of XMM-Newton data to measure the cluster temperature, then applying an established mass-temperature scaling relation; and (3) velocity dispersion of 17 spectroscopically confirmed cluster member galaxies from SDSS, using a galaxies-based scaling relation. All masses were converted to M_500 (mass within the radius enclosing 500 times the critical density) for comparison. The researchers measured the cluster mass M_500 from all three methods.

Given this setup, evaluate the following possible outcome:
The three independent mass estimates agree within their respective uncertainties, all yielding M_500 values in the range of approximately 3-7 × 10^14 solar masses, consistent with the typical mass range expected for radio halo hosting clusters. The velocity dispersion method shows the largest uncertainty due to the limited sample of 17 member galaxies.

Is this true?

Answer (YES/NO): NO